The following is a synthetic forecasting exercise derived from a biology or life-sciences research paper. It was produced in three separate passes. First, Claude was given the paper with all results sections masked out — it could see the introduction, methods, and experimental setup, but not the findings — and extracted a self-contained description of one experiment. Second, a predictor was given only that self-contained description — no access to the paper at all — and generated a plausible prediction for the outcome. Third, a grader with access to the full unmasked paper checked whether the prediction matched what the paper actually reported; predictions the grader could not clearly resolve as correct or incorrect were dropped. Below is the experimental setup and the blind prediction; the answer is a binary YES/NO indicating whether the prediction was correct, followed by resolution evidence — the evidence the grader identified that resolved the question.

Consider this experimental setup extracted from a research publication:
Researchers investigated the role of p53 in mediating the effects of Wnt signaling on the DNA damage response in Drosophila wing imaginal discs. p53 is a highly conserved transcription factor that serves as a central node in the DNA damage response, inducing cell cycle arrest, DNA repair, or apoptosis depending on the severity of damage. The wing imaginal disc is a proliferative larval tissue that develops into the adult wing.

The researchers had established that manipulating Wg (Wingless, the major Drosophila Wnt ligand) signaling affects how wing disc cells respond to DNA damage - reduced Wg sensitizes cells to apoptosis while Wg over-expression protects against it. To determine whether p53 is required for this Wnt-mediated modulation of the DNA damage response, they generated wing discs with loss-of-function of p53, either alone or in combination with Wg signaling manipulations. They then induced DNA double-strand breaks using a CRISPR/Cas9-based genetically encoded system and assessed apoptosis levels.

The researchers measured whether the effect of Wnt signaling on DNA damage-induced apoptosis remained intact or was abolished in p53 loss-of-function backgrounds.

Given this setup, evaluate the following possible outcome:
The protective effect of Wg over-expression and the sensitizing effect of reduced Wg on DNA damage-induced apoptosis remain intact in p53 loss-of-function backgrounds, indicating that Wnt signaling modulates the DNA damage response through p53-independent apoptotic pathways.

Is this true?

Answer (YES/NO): NO